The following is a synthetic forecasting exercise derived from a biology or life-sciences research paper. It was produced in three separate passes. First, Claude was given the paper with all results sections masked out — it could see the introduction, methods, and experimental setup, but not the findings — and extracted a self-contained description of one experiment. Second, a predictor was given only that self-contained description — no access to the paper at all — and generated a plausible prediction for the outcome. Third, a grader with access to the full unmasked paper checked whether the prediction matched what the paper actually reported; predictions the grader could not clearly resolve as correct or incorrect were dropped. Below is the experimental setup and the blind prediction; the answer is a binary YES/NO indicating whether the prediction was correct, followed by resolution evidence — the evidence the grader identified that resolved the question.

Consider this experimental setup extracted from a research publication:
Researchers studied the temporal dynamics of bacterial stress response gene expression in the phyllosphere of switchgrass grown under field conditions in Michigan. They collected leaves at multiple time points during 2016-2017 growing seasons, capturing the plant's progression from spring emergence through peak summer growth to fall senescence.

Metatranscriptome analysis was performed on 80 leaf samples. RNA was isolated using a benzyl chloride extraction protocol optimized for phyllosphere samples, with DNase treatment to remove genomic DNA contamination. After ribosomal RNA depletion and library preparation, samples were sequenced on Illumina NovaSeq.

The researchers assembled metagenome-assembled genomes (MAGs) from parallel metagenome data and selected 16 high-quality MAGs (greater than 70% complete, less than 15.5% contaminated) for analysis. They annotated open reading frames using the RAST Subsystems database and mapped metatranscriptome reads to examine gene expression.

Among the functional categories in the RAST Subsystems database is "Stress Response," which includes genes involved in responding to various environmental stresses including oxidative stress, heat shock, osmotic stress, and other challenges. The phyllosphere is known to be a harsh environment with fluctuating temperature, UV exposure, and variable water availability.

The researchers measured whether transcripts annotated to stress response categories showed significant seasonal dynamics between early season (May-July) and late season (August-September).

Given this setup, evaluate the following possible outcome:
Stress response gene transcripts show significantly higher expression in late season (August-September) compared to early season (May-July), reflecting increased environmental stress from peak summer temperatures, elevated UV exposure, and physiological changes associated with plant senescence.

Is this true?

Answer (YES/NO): YES